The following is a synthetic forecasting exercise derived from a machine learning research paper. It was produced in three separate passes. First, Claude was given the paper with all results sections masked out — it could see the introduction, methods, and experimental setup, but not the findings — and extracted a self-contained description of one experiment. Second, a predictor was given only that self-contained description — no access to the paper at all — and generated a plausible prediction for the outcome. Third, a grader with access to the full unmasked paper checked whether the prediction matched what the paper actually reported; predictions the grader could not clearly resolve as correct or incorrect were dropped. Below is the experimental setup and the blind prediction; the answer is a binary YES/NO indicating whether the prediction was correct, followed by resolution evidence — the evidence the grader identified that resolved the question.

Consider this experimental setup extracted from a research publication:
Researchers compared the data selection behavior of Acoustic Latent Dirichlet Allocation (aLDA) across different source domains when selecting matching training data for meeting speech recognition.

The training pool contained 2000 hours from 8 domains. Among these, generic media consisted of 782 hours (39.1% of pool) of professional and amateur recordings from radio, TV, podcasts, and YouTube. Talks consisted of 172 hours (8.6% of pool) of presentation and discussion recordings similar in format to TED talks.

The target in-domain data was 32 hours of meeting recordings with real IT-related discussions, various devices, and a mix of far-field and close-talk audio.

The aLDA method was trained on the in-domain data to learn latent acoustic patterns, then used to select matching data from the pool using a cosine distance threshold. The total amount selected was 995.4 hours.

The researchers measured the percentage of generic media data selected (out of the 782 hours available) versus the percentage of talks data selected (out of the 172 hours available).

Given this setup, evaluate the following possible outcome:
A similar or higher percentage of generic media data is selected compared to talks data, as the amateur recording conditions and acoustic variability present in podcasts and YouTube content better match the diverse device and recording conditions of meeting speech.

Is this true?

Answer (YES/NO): NO